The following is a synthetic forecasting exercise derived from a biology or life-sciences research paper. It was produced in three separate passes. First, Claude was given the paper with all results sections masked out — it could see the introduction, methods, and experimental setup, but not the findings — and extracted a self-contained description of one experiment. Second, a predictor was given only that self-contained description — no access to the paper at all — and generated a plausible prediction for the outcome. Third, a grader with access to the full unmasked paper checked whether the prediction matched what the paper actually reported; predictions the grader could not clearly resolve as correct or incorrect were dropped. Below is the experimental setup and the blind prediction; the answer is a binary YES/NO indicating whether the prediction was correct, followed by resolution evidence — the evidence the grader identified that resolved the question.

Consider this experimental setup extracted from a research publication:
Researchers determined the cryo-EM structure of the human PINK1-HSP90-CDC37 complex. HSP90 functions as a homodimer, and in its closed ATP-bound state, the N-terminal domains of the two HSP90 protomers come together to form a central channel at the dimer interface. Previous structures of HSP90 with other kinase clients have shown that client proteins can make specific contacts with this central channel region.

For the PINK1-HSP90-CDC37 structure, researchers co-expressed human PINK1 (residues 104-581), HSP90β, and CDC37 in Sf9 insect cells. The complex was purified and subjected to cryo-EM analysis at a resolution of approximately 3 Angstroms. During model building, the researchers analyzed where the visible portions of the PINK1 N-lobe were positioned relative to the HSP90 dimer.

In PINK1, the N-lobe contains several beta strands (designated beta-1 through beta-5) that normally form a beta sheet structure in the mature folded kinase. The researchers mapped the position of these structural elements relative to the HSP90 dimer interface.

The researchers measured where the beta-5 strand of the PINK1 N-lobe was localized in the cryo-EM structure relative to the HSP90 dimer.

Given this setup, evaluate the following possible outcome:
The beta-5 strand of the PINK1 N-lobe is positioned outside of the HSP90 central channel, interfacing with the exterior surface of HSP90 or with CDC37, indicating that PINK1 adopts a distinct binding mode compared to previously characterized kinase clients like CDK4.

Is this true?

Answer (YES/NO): NO